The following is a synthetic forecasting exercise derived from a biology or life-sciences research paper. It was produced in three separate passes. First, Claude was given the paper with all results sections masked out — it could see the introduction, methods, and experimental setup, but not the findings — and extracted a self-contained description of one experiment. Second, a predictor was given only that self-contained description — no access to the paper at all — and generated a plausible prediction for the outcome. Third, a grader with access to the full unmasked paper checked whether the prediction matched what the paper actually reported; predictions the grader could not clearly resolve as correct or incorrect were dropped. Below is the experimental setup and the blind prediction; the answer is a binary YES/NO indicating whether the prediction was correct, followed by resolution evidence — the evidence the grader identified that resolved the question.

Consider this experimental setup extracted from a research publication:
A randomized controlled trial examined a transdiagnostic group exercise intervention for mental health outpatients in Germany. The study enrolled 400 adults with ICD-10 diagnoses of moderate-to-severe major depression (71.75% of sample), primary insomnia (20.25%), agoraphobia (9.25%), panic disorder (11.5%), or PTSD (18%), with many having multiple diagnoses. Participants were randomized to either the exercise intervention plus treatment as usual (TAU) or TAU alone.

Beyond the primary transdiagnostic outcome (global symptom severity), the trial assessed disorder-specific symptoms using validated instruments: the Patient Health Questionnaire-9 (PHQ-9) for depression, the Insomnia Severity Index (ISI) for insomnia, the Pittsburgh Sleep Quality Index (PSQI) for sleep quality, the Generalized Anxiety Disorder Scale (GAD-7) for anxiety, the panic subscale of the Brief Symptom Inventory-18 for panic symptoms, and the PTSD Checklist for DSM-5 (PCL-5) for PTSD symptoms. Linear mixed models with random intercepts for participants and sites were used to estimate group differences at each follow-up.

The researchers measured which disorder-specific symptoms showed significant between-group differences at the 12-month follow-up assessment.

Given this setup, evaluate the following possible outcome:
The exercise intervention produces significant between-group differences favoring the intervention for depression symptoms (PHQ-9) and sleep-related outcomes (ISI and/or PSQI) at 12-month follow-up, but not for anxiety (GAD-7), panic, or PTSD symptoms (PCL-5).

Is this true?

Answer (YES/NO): NO